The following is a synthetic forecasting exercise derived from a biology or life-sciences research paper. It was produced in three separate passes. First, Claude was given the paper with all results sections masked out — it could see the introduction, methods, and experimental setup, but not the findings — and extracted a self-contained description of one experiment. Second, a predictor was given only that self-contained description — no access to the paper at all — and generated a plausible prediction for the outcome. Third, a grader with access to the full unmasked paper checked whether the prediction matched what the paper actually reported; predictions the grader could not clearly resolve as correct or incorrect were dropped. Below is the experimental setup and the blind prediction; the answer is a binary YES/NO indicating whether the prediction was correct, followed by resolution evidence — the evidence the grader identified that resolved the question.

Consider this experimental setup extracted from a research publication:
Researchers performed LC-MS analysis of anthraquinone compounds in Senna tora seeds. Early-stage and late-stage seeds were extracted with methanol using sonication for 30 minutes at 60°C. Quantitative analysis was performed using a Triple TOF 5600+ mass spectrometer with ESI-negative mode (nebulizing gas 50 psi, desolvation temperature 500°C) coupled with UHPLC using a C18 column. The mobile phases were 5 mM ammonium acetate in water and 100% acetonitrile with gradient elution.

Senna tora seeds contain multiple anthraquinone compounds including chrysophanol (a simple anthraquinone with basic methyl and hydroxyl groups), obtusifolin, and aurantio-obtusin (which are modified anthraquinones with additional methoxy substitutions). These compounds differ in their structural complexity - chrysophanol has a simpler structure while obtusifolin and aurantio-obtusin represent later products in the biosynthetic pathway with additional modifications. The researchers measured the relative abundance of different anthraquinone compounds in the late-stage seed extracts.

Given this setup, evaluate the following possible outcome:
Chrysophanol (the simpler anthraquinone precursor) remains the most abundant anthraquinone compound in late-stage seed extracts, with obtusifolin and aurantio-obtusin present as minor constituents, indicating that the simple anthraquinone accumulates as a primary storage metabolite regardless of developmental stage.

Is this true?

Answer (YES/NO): NO